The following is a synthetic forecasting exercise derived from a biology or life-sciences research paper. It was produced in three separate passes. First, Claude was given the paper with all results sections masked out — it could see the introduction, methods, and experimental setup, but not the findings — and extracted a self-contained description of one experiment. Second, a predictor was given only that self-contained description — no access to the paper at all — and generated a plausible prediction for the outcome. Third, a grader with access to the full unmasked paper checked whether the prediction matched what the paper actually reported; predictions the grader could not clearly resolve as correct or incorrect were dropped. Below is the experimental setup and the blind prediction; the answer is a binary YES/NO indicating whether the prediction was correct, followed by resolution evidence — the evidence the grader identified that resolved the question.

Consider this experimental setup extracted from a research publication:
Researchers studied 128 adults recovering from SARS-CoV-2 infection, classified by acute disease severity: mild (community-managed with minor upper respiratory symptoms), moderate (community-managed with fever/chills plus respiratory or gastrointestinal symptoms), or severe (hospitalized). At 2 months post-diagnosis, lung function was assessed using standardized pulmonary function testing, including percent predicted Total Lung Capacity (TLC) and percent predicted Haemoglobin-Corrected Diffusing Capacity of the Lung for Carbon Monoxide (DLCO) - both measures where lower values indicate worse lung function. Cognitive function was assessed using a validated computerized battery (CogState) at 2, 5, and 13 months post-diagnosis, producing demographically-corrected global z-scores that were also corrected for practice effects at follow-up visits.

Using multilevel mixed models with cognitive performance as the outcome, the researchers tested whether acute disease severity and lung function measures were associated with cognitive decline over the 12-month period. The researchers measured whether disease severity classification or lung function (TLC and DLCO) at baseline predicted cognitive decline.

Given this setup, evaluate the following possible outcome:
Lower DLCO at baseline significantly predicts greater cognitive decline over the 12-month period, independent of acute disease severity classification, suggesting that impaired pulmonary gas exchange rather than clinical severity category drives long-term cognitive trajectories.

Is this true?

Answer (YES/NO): NO